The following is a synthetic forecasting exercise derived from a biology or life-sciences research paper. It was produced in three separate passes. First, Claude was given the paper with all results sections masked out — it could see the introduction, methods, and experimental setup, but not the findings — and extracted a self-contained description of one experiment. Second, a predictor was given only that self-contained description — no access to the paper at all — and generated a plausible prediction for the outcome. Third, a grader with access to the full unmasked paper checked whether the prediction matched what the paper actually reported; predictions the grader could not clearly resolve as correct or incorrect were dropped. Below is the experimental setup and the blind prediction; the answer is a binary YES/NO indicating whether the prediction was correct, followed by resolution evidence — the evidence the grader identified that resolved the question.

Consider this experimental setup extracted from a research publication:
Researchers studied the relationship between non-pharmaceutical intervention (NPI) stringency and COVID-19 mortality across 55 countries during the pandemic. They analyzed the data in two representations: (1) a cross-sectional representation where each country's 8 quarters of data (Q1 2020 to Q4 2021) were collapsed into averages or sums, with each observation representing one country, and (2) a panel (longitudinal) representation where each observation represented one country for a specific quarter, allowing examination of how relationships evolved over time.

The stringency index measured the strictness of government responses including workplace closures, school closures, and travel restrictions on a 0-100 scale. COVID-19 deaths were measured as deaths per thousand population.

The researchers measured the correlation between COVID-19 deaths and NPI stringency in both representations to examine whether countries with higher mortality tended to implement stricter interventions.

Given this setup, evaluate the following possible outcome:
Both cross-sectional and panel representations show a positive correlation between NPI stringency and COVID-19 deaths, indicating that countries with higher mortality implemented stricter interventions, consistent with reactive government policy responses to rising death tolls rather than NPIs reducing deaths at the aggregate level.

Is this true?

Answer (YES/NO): YES